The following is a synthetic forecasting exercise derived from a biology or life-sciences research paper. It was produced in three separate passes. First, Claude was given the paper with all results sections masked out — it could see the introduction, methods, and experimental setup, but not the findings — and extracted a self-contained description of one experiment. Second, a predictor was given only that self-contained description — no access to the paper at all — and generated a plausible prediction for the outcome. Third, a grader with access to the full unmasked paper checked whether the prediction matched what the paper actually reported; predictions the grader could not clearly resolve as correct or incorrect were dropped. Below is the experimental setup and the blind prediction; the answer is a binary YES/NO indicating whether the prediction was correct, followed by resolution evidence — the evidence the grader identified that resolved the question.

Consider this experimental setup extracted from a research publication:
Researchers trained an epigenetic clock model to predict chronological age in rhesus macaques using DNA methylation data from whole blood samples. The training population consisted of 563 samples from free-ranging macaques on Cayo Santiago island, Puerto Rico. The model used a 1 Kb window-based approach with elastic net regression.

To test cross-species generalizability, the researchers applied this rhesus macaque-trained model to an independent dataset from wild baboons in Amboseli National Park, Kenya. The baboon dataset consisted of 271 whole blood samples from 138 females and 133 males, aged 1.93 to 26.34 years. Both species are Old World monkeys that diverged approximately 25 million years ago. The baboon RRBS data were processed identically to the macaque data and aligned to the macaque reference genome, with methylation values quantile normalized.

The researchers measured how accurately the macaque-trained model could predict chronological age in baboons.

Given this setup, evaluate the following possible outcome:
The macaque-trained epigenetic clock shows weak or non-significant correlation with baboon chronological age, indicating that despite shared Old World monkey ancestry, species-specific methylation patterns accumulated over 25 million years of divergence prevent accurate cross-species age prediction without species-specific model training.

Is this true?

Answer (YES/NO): NO